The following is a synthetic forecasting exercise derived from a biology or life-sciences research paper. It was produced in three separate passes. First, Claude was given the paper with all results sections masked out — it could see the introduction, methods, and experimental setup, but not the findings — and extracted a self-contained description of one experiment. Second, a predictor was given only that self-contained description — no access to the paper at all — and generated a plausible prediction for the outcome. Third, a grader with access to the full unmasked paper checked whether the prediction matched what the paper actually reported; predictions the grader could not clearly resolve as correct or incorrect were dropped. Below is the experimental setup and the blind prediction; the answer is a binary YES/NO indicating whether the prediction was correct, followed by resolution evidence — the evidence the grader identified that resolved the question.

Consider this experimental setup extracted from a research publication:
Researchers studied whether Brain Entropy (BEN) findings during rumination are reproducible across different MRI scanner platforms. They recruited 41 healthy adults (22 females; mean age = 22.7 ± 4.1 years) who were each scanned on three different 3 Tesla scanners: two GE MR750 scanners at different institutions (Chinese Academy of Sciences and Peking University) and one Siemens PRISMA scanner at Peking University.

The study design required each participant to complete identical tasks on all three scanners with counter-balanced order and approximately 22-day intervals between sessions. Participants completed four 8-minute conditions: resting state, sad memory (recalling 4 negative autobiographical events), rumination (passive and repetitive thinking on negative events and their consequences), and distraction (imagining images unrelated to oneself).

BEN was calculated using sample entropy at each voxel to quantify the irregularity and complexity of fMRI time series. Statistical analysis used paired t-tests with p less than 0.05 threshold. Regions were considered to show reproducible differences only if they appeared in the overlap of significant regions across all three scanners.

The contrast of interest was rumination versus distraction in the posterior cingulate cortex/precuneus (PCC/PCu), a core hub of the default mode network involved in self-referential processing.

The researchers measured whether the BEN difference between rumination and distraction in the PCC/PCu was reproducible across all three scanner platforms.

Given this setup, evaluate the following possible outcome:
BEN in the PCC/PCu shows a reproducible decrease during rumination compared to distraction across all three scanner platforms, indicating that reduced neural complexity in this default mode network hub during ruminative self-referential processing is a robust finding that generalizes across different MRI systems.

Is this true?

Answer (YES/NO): NO